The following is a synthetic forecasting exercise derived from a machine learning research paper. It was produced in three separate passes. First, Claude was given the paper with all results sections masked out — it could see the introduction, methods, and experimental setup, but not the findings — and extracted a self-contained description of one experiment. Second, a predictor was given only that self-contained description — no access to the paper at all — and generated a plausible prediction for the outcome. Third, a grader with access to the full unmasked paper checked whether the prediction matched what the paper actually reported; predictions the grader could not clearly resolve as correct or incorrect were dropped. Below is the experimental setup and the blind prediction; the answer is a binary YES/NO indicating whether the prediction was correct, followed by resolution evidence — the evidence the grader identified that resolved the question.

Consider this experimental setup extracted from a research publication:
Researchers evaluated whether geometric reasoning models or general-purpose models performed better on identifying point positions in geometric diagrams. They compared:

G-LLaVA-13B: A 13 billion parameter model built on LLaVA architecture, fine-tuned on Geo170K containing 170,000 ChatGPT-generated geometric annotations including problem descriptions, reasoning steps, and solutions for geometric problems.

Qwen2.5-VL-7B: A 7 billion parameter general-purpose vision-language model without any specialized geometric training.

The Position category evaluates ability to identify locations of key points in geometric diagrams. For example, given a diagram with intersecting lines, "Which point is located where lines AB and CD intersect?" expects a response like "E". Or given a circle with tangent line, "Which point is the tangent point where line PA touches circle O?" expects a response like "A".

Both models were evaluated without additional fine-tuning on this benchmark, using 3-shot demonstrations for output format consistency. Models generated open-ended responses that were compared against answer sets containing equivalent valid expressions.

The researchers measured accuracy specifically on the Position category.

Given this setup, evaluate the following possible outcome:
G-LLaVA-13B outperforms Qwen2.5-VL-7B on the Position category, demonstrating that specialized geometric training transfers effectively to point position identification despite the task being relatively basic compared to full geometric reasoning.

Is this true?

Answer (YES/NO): NO